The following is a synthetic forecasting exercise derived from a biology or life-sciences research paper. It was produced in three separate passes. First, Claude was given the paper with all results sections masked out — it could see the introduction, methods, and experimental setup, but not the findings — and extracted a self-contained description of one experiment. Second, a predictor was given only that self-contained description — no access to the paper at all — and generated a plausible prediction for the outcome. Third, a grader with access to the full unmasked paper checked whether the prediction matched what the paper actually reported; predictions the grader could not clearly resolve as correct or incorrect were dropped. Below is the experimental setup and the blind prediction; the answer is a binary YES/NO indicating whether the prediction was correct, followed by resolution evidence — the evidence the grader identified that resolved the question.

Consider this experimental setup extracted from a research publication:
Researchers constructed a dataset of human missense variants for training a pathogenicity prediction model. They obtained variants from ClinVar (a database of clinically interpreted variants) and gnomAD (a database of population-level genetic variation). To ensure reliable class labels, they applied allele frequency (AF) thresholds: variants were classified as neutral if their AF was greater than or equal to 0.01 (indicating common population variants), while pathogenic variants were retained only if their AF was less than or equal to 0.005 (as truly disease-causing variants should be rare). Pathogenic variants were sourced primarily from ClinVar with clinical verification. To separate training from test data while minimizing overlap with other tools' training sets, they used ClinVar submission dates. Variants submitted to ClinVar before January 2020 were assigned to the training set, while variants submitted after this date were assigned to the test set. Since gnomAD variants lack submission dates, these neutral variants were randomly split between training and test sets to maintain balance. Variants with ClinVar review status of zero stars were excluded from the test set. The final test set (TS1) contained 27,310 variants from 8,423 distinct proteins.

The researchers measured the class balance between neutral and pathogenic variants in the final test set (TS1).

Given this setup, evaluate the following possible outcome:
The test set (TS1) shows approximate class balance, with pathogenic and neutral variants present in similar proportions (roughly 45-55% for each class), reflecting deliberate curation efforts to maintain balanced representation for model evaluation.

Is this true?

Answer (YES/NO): YES